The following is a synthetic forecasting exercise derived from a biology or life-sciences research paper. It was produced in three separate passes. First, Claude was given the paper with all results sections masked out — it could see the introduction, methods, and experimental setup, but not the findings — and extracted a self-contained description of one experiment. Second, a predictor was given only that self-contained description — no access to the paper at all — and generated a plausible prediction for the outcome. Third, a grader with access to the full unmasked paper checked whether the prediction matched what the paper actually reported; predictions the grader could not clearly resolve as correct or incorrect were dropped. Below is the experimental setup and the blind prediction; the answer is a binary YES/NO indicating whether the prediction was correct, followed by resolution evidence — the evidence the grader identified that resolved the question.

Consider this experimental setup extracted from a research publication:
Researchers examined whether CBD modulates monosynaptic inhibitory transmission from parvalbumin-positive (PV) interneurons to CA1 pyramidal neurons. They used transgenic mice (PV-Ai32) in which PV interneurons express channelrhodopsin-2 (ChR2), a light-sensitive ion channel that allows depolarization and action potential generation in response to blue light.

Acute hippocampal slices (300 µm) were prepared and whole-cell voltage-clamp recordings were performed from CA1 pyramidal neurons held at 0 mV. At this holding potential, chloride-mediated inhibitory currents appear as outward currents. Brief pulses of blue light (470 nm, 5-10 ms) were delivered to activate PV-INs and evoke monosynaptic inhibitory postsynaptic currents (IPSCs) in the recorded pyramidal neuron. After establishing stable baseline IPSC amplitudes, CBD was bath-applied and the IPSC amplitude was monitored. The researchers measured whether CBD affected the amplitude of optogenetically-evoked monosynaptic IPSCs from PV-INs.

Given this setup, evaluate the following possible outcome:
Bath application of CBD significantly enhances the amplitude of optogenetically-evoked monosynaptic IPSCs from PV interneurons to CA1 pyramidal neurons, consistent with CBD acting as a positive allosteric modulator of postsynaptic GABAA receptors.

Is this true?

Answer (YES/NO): NO